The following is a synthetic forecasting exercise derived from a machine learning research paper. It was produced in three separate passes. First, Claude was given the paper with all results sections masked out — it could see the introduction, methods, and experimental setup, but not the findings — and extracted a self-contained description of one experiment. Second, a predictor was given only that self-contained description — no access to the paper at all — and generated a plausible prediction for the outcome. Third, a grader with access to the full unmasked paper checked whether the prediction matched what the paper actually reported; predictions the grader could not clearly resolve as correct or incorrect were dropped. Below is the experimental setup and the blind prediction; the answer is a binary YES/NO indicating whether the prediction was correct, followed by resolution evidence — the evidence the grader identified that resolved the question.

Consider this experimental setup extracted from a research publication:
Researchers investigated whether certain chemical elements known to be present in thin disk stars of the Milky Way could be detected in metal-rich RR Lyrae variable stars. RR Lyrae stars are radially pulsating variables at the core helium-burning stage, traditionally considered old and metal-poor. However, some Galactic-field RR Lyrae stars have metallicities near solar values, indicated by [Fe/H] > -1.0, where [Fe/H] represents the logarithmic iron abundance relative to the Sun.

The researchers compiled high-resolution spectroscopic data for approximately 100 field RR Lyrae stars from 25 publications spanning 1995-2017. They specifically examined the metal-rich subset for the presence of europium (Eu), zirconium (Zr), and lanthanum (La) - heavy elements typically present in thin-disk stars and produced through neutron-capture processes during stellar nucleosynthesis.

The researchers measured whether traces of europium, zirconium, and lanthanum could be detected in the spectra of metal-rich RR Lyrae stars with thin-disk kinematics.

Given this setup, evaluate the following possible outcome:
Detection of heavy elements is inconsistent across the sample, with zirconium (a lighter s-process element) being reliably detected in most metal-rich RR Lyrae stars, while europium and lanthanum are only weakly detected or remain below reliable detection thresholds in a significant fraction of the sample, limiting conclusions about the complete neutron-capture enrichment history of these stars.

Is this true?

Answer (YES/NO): NO